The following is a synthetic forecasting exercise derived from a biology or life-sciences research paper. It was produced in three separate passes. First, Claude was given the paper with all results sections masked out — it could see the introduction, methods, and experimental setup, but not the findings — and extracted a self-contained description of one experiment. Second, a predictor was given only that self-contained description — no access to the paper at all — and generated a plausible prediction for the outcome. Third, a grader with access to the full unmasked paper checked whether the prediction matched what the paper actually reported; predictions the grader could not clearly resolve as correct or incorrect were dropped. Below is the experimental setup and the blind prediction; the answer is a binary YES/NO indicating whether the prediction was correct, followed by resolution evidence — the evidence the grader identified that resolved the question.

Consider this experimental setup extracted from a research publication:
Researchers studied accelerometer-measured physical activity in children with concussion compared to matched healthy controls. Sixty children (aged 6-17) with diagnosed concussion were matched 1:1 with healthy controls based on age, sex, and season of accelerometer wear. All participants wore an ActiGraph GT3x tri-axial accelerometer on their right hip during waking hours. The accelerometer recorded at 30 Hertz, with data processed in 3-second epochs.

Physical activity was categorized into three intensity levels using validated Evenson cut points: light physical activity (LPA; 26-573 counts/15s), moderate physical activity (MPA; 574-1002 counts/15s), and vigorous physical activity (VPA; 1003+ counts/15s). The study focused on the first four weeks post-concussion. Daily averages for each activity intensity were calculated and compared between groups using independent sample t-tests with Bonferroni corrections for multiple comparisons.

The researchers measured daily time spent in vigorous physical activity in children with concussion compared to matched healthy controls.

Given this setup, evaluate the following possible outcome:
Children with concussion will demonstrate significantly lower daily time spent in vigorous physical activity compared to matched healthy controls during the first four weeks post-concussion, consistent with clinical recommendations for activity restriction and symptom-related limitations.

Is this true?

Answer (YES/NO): YES